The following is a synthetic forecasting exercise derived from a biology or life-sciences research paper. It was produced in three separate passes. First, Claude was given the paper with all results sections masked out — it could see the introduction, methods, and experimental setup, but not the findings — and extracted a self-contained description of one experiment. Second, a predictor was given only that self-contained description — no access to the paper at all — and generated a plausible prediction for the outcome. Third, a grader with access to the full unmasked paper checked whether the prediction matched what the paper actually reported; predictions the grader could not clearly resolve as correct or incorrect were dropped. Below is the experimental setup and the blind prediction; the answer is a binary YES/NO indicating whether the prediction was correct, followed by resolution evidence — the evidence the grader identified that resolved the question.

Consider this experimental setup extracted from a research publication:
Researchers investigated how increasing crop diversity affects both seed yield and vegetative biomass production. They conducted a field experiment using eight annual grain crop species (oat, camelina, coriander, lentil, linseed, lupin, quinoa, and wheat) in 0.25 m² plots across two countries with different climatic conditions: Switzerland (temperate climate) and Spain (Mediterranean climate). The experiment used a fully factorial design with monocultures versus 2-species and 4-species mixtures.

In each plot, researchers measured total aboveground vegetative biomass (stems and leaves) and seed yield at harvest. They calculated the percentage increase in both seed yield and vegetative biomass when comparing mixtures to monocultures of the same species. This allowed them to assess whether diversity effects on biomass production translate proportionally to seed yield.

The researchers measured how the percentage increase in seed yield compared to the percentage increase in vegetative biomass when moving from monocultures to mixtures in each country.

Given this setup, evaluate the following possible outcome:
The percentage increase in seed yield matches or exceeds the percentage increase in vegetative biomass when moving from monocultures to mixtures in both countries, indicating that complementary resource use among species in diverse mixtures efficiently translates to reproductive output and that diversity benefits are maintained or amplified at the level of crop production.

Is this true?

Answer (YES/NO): NO